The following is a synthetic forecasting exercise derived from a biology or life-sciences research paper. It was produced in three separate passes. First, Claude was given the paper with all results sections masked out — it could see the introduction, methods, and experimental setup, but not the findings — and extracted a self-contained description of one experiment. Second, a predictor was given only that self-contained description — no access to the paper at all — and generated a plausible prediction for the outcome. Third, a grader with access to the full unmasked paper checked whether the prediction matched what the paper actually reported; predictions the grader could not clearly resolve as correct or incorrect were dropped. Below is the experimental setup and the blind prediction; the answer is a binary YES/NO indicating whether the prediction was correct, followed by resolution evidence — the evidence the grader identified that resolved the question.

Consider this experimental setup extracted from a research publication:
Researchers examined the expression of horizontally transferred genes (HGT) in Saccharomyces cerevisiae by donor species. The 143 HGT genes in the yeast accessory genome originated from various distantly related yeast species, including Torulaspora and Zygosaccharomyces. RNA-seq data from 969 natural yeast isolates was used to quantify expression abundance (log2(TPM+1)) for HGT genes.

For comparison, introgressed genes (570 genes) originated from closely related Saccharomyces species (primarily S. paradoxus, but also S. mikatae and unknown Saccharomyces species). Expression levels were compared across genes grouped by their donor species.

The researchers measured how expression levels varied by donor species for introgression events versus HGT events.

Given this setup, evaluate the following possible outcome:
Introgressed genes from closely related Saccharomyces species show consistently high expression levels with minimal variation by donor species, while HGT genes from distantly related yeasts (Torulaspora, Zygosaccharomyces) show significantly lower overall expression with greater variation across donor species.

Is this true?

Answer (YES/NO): YES